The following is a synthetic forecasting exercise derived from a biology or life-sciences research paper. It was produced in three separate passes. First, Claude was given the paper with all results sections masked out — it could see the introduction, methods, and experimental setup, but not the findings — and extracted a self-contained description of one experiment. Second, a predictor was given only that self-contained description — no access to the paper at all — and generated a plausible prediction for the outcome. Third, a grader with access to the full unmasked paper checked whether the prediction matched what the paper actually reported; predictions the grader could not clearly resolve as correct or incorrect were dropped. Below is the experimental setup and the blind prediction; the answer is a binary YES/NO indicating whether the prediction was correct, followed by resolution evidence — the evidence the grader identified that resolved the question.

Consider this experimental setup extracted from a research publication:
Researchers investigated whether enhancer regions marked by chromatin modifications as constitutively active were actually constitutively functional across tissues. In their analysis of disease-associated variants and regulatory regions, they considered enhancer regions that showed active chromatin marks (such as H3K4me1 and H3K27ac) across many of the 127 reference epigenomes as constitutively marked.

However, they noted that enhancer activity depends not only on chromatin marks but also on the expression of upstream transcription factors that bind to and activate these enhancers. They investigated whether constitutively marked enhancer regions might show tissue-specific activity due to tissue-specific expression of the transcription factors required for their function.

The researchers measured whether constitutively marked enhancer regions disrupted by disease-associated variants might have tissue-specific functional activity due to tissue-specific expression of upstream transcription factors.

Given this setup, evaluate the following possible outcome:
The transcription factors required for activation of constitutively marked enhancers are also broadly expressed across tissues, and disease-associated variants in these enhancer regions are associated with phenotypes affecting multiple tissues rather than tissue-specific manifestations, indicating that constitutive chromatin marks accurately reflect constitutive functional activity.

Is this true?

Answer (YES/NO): NO